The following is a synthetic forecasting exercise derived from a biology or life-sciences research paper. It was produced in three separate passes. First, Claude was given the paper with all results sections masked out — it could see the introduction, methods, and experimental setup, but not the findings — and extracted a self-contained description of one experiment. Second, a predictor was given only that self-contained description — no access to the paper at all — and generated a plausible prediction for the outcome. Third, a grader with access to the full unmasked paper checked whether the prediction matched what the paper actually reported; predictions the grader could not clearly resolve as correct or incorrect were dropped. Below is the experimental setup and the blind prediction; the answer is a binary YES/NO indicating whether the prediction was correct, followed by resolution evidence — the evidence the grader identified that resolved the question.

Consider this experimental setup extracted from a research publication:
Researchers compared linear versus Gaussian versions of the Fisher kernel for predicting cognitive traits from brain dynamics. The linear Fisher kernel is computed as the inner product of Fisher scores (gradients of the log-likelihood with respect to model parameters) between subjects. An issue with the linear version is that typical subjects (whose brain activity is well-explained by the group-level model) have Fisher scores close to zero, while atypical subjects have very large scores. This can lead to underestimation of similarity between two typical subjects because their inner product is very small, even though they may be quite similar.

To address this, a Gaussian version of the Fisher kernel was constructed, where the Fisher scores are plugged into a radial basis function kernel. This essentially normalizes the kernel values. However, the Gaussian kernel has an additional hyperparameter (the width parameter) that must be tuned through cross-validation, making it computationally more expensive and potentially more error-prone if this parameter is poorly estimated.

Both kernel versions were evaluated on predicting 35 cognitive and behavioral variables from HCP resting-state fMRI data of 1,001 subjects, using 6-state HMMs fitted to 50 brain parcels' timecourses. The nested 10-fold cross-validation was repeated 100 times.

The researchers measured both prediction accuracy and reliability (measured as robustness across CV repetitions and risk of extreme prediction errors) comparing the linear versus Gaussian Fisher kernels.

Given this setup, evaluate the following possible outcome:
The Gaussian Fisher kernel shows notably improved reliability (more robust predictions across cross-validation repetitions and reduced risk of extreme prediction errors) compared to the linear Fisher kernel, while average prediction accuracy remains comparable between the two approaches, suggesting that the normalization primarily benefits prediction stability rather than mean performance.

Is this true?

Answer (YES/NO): NO